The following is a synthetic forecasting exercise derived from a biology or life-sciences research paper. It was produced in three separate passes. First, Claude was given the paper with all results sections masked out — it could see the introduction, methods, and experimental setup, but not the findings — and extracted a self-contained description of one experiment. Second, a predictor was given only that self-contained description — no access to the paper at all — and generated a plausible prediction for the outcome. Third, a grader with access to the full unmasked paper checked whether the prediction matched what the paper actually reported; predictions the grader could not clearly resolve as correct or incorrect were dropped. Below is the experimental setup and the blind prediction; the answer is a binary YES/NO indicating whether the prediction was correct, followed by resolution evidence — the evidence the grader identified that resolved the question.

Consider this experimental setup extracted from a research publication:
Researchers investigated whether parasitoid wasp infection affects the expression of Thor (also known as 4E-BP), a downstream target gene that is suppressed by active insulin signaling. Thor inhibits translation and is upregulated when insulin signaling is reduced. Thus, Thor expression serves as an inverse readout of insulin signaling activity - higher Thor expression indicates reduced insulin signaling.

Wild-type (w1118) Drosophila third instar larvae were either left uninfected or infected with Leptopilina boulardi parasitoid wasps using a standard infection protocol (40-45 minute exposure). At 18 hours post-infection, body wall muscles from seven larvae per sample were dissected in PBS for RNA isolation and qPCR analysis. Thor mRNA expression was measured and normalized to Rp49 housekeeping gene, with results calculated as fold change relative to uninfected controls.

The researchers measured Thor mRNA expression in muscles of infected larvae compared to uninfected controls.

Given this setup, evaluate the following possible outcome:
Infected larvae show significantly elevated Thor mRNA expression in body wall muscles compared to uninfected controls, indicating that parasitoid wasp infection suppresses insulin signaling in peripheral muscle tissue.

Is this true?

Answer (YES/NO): YES